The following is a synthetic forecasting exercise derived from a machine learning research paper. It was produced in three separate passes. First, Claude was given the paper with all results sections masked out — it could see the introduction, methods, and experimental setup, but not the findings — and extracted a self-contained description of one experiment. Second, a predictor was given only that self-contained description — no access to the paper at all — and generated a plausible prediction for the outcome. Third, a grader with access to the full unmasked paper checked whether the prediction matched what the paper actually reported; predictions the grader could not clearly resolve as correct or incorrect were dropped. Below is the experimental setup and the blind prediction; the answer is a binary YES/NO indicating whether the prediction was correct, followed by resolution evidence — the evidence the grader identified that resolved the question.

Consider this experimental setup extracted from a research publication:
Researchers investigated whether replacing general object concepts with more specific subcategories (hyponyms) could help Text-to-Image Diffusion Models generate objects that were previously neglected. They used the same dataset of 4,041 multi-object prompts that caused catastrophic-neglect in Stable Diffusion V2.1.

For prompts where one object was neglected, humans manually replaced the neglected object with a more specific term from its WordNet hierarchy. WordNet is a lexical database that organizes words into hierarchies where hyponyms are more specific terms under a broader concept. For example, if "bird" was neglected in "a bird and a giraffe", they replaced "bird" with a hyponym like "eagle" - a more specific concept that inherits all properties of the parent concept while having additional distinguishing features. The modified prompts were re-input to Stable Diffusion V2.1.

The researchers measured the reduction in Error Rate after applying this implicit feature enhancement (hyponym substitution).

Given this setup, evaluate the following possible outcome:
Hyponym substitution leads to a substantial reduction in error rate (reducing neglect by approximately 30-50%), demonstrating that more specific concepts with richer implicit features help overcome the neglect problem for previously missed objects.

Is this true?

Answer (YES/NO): NO